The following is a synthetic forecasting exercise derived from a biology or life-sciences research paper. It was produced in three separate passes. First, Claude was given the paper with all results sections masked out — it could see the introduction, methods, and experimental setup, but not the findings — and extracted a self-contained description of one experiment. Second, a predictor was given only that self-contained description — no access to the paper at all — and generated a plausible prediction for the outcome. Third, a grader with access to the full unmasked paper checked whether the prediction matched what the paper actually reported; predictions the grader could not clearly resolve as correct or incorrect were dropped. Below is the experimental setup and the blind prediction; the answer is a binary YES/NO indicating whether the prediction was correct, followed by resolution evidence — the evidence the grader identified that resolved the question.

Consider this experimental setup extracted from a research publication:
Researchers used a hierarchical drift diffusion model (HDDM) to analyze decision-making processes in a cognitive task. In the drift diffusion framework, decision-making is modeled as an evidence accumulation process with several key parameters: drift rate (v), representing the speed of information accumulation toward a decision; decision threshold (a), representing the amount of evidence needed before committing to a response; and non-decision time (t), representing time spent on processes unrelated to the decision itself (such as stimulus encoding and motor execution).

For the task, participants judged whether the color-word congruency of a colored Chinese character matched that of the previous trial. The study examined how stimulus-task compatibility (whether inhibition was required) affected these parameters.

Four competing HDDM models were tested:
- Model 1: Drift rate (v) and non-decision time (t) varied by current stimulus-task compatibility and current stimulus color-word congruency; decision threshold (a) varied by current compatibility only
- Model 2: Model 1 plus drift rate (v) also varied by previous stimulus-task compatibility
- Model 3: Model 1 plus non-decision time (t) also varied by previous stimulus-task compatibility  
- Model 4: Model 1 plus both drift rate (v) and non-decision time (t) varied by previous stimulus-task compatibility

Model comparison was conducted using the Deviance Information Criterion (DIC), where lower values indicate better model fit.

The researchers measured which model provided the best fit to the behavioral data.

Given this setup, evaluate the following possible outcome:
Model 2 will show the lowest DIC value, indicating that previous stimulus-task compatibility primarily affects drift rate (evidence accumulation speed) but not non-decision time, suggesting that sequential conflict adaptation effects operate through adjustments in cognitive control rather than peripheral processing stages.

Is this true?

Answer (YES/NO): NO